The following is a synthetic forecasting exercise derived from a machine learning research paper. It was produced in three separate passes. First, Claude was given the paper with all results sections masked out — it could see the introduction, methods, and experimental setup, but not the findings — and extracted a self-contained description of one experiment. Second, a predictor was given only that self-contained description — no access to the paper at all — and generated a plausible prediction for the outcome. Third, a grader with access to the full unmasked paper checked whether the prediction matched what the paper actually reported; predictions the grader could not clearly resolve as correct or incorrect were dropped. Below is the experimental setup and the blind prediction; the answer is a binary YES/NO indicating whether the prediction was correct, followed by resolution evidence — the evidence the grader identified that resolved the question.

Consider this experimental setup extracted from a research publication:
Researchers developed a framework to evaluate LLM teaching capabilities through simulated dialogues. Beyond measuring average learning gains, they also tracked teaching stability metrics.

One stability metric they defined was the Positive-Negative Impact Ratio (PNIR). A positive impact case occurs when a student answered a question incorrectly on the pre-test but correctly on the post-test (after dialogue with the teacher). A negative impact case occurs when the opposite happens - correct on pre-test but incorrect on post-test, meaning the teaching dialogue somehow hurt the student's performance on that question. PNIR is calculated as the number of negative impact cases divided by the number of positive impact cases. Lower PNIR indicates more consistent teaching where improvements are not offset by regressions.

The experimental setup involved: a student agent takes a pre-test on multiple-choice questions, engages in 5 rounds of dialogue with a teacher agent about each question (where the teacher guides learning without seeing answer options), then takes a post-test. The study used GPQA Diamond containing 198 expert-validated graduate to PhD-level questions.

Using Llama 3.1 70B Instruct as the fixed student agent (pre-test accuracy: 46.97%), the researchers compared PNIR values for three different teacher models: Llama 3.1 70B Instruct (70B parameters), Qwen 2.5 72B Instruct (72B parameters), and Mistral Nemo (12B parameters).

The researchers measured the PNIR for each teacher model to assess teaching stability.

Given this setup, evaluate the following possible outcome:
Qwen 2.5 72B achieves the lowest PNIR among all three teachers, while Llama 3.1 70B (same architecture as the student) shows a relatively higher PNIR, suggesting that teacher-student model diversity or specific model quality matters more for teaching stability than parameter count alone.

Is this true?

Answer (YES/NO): NO